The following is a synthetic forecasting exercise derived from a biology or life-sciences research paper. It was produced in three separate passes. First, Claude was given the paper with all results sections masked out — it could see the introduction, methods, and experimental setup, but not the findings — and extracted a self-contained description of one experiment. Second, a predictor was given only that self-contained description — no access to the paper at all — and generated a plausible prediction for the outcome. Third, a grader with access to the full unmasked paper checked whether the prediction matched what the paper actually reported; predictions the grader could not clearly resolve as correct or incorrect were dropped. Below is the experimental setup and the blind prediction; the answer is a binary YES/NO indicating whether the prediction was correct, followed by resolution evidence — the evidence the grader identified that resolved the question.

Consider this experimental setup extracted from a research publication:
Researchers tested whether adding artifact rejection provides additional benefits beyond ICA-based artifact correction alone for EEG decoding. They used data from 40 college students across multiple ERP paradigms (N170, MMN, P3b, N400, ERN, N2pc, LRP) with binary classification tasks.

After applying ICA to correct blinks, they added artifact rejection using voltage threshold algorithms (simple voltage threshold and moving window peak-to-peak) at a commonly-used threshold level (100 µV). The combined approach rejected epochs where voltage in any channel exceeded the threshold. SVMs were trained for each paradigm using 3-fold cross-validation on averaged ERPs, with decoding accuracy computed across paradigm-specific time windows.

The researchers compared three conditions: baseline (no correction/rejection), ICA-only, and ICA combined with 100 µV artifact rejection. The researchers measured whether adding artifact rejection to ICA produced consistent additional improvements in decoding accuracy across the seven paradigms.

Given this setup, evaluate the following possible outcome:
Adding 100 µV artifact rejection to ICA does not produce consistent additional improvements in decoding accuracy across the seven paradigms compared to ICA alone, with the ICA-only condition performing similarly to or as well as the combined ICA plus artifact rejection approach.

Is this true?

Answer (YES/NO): NO